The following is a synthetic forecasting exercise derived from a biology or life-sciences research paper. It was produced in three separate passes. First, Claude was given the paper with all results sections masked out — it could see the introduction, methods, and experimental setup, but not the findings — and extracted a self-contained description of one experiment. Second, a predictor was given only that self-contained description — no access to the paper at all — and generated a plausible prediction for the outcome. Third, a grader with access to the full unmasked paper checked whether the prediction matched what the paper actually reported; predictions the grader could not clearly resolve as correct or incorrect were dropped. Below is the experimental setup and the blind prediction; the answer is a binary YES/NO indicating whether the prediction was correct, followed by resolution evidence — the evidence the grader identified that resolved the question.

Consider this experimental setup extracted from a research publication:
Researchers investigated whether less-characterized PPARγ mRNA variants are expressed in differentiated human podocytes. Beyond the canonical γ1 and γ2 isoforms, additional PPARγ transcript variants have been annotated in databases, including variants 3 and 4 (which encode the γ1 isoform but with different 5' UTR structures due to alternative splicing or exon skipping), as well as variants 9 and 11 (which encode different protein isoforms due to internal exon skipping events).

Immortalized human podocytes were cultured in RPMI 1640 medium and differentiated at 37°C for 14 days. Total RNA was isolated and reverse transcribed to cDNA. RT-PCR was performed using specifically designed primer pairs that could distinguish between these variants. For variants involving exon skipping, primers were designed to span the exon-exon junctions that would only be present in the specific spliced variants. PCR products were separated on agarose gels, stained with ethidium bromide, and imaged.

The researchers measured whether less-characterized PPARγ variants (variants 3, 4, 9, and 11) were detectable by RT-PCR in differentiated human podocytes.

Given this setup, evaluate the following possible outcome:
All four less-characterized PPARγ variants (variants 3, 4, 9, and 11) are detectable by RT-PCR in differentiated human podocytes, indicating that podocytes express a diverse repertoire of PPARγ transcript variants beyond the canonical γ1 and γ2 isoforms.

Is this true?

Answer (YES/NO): YES